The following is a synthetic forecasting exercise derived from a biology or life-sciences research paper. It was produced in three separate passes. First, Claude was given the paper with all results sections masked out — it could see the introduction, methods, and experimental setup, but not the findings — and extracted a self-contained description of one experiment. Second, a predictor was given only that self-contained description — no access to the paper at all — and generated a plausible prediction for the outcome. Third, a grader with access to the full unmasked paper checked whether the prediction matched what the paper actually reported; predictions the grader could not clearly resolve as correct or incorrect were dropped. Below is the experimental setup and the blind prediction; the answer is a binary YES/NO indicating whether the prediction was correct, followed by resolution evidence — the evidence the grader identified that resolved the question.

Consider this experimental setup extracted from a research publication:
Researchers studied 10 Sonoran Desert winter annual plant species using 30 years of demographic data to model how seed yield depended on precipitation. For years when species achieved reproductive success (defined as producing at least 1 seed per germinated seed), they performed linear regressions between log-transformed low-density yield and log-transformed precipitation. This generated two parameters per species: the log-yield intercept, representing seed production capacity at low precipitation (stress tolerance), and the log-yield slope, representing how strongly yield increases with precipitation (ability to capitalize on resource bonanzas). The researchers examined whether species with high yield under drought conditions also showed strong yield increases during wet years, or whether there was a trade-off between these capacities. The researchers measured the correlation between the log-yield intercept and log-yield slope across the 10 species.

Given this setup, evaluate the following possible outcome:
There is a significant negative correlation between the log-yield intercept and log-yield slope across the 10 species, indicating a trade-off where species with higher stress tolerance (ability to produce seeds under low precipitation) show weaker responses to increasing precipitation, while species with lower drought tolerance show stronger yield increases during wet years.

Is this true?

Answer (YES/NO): YES